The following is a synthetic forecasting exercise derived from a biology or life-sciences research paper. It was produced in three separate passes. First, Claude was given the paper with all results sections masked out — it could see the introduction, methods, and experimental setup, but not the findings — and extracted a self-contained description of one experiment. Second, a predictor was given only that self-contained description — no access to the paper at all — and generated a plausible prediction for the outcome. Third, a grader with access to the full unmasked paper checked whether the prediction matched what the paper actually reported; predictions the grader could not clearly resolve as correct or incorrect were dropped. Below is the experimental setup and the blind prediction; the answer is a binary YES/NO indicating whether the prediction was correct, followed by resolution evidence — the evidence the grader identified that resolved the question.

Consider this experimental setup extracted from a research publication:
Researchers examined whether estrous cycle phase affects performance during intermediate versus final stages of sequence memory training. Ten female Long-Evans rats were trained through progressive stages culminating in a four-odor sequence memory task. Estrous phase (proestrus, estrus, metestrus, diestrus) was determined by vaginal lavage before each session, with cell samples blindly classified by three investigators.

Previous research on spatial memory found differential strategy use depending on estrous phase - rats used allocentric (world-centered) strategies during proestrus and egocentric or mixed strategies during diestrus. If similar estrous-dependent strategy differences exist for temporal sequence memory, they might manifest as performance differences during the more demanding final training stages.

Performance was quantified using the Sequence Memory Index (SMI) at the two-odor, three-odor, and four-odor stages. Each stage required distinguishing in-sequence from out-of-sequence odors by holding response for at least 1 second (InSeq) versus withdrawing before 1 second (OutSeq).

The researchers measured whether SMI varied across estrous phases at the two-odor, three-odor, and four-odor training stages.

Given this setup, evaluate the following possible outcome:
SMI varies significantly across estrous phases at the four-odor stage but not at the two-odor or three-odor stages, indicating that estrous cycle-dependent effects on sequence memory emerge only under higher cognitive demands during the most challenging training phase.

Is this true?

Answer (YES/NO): NO